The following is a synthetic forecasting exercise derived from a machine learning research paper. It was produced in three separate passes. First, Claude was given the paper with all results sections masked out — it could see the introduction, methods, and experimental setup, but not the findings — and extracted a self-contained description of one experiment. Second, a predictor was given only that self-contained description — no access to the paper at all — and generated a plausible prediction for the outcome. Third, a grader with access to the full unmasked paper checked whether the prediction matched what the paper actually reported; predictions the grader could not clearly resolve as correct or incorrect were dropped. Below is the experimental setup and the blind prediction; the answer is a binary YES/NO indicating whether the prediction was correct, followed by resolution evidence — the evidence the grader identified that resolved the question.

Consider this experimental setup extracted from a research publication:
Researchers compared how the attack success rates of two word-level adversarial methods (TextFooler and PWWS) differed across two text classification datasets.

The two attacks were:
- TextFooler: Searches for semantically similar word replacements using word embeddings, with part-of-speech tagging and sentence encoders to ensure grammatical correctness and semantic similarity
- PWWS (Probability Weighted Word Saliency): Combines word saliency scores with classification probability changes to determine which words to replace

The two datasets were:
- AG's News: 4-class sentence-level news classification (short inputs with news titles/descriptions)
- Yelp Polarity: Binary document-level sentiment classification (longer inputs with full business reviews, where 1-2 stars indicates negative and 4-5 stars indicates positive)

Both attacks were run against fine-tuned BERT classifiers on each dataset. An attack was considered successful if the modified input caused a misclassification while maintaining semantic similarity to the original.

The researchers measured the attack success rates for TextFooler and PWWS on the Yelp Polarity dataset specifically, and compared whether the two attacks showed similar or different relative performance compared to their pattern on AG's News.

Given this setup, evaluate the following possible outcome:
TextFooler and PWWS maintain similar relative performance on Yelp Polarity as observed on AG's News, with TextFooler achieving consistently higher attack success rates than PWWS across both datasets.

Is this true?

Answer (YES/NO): NO